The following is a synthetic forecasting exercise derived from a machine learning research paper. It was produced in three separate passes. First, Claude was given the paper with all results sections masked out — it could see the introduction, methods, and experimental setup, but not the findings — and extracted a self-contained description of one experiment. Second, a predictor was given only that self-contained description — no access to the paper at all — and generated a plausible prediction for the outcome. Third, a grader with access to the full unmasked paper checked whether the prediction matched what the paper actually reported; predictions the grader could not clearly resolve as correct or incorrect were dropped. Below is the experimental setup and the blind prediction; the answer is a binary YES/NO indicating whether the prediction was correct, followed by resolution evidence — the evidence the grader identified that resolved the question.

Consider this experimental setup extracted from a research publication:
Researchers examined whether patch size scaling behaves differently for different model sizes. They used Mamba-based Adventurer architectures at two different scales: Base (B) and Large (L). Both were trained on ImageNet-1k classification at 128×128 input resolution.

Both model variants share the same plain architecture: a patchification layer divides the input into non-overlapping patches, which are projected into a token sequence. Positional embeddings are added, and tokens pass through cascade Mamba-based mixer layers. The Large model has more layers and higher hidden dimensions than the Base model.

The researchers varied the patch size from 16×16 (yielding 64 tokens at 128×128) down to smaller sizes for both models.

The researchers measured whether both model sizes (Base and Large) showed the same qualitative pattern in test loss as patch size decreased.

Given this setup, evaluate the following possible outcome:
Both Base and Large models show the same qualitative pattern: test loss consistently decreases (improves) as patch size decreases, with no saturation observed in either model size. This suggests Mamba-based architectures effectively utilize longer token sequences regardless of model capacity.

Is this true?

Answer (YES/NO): YES